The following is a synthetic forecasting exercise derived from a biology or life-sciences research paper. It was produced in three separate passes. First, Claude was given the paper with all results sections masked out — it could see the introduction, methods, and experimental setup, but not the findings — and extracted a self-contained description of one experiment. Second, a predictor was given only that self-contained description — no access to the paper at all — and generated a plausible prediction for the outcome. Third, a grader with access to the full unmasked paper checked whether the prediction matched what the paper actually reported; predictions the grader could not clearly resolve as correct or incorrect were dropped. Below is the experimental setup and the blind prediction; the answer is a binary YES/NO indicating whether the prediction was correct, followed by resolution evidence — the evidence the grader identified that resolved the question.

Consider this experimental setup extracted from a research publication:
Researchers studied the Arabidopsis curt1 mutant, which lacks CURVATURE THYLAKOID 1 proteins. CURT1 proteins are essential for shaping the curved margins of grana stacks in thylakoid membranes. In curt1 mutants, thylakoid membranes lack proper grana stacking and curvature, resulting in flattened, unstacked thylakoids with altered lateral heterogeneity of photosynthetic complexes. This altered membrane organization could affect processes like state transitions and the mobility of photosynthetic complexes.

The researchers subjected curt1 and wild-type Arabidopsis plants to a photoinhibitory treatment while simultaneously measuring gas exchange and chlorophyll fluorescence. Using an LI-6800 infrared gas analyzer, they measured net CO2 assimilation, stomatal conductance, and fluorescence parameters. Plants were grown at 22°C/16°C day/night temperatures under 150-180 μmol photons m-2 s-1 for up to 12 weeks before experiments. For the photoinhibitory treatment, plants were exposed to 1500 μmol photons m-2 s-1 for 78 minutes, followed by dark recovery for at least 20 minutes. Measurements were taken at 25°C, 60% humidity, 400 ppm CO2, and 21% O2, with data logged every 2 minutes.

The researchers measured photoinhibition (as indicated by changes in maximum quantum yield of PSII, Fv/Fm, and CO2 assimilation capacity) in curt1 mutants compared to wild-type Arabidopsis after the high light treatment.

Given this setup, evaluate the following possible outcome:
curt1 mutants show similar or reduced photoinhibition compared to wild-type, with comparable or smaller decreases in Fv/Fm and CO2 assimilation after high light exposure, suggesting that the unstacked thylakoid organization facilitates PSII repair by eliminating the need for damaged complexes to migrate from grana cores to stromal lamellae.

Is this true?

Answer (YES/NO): NO